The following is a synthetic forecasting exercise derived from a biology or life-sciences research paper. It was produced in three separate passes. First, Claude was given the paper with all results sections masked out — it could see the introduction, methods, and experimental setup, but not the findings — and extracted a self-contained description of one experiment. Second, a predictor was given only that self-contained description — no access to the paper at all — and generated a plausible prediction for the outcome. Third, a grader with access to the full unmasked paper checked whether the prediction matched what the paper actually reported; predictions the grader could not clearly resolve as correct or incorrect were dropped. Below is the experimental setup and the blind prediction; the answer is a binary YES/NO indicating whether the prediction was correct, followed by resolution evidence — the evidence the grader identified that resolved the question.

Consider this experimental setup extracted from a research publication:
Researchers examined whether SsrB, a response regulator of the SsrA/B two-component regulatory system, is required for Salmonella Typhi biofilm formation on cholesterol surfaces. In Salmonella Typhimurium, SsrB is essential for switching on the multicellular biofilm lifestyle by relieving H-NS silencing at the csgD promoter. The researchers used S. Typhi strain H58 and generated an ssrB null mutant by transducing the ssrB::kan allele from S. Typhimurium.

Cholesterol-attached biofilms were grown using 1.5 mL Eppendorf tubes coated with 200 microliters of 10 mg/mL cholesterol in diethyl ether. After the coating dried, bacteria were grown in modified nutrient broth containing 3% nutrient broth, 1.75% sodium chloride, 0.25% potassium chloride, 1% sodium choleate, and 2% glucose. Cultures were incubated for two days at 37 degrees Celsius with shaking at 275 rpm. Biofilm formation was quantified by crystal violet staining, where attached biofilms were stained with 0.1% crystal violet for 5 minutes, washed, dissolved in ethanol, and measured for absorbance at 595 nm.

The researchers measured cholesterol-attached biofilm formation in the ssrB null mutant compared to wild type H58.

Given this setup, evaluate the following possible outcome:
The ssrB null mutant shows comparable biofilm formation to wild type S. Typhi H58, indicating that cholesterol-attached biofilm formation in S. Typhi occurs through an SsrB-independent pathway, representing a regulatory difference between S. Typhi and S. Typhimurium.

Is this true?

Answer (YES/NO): YES